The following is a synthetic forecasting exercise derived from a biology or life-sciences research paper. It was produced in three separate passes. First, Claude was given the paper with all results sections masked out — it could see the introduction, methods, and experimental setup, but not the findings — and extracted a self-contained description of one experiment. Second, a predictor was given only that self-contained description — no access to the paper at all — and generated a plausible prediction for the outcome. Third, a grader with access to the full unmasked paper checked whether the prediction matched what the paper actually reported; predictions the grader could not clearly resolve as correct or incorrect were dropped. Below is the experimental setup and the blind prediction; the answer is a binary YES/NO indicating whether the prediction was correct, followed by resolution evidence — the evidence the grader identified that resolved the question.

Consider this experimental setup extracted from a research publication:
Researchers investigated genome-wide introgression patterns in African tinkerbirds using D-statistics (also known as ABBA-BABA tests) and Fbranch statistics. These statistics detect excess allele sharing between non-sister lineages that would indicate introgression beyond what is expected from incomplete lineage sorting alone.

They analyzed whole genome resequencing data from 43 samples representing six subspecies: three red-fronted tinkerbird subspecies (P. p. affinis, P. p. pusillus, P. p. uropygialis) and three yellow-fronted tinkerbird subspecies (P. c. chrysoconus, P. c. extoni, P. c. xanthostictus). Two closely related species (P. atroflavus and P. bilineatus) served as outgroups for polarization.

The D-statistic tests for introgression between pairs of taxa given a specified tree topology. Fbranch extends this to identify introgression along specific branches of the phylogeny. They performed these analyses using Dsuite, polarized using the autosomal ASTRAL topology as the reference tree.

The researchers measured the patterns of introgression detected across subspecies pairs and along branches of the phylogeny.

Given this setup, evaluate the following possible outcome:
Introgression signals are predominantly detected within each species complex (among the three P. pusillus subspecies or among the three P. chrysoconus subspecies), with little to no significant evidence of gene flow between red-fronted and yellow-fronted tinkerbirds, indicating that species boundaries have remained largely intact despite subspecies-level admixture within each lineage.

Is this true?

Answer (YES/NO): NO